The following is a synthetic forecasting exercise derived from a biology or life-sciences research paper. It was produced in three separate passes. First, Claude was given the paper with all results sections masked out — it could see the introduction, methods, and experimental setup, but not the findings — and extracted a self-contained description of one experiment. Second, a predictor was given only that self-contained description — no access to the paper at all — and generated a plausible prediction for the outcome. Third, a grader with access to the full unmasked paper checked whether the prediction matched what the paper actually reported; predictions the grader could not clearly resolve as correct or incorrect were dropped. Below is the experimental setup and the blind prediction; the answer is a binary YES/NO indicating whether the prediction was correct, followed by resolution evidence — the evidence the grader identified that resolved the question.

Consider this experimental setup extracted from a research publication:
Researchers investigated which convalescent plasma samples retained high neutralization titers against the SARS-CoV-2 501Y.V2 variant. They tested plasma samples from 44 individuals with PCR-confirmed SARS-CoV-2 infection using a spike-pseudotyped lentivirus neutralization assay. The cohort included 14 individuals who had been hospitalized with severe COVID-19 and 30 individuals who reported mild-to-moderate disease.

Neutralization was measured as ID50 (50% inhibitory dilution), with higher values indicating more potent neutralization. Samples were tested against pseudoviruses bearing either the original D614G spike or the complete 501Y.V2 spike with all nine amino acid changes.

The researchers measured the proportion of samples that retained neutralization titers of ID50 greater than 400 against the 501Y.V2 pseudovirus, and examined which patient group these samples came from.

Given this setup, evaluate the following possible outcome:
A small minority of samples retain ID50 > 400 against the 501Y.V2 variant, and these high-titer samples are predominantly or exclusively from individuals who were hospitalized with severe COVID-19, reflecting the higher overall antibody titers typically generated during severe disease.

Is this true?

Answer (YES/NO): YES